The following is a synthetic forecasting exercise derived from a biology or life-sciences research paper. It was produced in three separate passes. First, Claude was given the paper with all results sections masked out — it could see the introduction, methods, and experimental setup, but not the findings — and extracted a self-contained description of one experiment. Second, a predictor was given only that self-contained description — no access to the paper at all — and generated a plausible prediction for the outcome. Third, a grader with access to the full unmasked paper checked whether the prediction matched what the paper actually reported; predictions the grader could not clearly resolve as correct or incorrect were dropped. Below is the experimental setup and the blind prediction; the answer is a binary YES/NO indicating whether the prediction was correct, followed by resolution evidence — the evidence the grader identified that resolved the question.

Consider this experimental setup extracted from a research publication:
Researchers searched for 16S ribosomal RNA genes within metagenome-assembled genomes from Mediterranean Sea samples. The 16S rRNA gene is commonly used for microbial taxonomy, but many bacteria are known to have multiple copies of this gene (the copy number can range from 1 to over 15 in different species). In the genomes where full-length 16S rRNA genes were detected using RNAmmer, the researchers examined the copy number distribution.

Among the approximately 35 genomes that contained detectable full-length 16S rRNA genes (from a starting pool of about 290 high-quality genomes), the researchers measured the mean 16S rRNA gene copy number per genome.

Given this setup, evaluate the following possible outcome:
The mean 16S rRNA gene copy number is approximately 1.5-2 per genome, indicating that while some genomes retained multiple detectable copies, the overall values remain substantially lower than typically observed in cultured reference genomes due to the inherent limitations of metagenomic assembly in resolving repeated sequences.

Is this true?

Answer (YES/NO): NO